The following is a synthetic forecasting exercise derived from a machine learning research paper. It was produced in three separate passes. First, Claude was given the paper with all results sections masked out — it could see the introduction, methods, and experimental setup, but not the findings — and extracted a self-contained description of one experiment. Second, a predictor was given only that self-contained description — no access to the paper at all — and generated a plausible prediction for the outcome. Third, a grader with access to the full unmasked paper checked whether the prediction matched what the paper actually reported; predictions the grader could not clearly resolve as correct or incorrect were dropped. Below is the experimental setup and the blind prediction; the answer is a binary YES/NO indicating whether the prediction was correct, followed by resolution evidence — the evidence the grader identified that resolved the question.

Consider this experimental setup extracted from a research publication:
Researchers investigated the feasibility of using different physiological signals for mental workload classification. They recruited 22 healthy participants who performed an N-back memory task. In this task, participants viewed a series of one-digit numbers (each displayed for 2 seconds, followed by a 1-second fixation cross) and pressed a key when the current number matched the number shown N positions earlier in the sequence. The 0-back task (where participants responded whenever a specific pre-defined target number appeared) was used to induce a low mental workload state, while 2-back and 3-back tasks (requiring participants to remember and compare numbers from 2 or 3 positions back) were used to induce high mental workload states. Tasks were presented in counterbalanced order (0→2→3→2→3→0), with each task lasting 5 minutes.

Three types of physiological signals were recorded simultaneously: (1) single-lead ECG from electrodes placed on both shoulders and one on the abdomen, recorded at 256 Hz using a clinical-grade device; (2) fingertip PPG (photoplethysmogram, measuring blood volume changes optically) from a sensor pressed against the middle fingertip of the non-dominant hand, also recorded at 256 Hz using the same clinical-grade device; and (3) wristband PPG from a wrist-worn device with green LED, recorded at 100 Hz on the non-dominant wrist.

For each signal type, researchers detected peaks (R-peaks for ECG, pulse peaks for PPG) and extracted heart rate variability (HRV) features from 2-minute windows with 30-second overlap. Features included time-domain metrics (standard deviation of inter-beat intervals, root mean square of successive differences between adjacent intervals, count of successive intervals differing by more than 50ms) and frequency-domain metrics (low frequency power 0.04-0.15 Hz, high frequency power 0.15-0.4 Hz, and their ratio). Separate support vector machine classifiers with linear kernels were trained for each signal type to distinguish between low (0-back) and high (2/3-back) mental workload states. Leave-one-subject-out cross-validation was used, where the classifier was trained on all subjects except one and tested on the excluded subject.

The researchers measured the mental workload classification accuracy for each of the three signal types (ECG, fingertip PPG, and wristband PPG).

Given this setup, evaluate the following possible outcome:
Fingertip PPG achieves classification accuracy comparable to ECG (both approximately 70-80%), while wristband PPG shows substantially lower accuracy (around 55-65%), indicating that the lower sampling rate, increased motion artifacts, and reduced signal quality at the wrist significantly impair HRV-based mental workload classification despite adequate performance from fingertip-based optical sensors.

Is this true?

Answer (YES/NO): NO